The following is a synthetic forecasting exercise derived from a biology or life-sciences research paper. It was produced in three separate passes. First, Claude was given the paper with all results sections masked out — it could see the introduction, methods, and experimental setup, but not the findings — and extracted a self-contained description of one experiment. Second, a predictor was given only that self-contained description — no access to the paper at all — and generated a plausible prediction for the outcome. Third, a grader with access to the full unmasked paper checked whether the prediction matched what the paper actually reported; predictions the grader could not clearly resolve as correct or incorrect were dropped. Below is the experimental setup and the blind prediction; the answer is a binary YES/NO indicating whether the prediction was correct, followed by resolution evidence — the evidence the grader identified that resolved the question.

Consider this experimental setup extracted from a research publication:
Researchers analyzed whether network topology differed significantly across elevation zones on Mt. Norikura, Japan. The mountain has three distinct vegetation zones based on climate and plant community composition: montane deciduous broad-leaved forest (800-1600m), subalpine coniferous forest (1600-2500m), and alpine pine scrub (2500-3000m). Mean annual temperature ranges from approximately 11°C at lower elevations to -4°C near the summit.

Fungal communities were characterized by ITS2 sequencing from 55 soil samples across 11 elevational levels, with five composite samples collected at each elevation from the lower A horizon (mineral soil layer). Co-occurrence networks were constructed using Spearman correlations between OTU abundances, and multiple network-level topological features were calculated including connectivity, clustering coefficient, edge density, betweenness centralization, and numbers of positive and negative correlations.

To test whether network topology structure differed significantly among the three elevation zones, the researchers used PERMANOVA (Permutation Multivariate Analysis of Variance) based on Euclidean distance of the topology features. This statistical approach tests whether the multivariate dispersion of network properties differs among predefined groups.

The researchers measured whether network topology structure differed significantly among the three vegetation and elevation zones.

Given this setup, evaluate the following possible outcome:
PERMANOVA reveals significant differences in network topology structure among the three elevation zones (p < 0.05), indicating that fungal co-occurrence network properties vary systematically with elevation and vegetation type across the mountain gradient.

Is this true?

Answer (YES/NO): YES